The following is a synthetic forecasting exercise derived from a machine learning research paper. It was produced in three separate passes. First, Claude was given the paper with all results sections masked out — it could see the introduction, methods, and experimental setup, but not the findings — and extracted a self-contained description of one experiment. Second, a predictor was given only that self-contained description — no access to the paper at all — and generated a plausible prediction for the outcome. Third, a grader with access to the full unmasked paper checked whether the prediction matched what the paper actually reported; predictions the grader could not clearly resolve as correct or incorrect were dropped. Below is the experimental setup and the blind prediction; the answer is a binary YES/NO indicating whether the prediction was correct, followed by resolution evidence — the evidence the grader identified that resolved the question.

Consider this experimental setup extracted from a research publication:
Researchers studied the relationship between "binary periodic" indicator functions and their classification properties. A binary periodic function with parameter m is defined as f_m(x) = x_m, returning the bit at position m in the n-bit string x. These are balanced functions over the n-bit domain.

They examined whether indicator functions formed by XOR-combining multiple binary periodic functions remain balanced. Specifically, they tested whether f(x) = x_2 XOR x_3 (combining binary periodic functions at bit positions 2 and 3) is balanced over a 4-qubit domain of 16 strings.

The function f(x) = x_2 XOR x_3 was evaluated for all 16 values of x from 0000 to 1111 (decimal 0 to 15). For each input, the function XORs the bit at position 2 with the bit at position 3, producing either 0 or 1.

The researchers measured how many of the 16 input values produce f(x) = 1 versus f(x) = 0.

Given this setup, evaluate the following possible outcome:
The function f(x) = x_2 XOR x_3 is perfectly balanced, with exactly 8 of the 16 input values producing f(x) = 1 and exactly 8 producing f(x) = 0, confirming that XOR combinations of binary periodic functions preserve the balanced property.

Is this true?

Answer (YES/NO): YES